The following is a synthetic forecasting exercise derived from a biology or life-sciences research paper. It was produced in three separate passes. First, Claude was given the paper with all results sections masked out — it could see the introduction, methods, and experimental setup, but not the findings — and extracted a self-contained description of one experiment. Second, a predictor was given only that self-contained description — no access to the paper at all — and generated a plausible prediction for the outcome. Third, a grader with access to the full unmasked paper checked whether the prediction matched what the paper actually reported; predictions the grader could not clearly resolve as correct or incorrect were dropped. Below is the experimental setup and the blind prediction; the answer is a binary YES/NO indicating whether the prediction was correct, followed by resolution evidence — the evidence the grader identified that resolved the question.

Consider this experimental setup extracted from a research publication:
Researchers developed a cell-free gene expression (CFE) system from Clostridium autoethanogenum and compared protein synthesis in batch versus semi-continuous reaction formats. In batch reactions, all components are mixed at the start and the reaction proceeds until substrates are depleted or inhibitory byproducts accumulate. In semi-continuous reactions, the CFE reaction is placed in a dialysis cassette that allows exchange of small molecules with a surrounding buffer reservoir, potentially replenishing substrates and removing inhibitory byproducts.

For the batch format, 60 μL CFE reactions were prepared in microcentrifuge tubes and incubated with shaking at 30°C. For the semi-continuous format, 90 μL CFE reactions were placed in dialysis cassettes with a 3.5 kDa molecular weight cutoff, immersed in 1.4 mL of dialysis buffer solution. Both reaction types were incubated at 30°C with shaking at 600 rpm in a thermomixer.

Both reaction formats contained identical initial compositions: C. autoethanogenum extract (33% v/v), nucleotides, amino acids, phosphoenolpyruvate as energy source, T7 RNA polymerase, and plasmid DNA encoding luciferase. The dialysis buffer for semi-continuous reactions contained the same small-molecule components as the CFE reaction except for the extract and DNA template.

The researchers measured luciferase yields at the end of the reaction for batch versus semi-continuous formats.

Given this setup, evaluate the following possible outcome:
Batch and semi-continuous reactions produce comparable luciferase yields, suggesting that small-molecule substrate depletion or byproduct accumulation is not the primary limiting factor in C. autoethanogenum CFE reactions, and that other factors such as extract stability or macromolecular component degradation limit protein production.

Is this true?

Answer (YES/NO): NO